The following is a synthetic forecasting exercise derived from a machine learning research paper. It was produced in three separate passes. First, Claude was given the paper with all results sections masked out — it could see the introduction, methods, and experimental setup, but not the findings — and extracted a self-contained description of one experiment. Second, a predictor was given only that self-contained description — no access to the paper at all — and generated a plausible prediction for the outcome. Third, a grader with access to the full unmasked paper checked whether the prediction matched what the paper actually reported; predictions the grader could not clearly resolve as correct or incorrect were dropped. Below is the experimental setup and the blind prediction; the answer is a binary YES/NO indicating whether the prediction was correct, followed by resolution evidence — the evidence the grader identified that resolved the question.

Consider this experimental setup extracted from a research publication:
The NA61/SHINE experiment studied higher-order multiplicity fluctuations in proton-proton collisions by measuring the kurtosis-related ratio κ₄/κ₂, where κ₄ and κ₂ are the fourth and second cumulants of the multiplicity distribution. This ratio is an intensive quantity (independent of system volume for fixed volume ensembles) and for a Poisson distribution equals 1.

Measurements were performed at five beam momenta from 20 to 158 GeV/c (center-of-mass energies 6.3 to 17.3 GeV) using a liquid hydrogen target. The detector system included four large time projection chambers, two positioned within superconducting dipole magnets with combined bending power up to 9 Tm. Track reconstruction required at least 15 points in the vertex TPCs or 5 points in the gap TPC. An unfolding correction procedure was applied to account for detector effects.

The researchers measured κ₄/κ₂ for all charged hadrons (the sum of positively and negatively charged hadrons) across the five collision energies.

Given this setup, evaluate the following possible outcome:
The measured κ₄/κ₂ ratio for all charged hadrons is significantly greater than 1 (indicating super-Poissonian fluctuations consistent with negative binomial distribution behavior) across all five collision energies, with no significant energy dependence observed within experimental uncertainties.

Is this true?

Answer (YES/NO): NO